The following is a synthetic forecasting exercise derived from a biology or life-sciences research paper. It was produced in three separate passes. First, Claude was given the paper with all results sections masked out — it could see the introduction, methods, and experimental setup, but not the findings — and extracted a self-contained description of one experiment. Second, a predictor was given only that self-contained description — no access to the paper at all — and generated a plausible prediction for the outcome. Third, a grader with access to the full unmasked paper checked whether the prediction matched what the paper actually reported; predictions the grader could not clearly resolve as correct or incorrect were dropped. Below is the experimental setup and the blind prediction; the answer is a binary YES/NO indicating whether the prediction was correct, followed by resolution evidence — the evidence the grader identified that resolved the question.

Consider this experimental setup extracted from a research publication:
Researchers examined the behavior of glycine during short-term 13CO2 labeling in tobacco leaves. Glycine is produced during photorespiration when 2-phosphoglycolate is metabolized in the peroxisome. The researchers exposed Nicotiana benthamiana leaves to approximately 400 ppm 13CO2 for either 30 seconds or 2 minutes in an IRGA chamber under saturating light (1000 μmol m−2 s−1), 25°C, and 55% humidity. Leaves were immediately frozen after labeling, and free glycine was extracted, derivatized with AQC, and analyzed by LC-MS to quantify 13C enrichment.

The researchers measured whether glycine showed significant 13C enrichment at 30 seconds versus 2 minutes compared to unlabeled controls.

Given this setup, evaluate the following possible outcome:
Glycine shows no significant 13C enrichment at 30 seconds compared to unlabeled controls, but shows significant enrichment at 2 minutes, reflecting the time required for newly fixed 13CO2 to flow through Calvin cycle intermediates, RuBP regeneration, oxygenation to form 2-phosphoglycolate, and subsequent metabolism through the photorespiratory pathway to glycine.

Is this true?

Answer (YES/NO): YES